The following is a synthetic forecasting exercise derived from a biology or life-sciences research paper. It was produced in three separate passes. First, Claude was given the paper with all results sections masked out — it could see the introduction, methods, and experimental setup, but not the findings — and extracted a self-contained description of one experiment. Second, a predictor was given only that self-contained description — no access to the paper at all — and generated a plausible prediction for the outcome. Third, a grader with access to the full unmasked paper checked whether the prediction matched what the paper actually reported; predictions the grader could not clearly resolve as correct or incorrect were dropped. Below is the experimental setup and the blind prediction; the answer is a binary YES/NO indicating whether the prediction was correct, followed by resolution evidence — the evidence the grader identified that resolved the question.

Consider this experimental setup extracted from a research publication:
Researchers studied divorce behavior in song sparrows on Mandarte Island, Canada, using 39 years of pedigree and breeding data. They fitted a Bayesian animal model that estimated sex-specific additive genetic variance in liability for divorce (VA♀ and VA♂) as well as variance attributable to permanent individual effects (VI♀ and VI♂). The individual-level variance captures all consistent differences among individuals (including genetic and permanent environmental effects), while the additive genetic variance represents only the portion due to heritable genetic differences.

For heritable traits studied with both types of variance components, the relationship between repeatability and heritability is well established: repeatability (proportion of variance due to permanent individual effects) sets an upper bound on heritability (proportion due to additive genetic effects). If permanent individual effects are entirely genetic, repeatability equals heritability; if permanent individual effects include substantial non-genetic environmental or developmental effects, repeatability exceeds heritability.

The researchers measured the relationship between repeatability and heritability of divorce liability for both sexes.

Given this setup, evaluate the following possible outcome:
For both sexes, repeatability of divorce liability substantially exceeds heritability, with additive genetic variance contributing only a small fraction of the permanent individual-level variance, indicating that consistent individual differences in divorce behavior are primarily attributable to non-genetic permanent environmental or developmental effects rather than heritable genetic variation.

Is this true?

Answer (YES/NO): NO